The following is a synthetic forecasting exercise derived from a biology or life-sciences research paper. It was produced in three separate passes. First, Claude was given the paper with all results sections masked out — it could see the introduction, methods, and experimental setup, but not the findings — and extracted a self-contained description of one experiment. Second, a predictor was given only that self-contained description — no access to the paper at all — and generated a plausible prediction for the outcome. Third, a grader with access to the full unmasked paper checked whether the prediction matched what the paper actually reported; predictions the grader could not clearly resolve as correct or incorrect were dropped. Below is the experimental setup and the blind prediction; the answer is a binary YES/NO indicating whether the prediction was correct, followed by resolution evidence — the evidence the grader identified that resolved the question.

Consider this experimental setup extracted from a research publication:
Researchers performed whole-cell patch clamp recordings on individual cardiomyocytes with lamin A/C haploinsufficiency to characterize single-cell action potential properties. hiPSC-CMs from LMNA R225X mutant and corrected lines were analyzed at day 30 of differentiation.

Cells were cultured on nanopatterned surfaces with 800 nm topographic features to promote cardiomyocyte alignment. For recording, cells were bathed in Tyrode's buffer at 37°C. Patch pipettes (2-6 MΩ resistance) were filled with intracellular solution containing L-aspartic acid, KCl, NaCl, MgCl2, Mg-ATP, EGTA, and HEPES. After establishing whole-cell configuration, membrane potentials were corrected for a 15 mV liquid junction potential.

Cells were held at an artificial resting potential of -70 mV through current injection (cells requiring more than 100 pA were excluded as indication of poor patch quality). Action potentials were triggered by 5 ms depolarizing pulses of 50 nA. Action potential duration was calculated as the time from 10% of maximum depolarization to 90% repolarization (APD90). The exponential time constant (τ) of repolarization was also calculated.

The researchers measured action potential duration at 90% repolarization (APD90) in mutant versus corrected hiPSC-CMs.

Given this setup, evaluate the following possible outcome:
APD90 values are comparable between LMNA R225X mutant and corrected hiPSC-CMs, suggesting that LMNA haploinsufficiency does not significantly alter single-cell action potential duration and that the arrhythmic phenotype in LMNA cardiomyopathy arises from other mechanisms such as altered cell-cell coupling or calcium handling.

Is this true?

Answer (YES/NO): NO